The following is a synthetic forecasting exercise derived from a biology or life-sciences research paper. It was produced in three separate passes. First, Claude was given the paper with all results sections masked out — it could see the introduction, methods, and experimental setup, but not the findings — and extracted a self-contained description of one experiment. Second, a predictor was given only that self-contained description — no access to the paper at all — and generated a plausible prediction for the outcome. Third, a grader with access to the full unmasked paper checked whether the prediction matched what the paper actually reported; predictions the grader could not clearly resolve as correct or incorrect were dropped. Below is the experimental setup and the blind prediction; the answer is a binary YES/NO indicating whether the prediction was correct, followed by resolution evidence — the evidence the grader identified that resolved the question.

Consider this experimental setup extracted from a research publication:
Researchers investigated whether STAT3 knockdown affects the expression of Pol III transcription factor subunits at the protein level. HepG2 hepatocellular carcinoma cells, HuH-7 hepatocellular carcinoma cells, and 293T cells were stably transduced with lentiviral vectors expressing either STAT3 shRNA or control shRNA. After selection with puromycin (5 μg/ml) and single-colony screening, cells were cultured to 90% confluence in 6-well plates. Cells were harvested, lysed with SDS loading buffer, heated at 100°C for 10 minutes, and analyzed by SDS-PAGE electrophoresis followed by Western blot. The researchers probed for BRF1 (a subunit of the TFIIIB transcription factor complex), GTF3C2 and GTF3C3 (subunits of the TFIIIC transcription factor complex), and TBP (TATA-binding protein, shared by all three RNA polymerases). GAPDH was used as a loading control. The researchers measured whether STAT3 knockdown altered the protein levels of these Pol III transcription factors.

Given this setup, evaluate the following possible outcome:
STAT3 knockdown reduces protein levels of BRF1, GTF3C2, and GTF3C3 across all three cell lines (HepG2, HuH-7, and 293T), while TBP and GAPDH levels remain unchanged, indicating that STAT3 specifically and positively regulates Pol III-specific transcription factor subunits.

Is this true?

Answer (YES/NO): NO